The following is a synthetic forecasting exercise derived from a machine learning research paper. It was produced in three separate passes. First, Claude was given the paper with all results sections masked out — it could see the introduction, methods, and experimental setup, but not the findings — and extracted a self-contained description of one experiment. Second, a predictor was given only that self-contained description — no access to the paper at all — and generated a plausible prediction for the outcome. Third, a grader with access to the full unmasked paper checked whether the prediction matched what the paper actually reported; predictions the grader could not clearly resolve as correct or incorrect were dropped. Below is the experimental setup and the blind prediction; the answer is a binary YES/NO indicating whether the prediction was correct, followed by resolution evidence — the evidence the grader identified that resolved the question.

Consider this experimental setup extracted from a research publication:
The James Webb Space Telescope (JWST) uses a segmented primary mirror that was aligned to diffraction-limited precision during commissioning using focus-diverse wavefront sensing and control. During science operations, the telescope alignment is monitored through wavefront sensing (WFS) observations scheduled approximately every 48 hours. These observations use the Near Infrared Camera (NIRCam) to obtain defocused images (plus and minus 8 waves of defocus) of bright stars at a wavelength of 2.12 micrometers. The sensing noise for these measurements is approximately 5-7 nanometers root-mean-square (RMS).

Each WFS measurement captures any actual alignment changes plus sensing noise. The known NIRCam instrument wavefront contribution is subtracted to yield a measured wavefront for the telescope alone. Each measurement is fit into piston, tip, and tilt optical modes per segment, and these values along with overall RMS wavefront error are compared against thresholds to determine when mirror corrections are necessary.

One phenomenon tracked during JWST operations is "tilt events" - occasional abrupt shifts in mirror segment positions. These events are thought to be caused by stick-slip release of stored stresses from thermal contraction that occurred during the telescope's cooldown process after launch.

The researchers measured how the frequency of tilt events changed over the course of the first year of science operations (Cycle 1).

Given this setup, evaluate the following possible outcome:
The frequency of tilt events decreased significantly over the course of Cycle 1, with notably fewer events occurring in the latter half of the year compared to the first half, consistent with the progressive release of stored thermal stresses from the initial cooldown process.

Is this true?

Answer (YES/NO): YES